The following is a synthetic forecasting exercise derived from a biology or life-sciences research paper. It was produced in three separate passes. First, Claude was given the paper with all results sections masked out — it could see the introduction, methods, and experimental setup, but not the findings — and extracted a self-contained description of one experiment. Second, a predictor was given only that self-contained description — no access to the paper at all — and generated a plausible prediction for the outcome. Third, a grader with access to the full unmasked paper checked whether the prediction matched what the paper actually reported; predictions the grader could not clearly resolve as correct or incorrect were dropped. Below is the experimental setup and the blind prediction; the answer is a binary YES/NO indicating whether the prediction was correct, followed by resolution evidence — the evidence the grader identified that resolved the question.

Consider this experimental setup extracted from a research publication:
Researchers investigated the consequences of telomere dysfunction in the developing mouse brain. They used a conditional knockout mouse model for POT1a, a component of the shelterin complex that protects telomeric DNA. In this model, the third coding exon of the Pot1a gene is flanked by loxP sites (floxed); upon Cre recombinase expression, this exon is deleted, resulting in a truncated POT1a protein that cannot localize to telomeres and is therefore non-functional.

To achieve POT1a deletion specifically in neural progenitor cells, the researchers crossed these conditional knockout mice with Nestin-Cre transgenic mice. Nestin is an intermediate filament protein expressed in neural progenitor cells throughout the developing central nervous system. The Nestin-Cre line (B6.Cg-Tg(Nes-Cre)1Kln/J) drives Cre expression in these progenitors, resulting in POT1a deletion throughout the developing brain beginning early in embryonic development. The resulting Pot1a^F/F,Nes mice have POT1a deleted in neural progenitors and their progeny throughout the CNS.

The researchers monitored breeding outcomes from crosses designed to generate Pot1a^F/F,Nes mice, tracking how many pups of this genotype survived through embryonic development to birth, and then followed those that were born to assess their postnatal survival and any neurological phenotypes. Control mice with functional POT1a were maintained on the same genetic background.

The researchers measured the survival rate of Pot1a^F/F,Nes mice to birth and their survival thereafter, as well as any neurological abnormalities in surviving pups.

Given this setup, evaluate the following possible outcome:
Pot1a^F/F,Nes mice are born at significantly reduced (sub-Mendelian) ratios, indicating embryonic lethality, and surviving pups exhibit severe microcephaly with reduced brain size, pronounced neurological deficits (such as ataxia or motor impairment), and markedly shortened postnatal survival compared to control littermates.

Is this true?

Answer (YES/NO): YES